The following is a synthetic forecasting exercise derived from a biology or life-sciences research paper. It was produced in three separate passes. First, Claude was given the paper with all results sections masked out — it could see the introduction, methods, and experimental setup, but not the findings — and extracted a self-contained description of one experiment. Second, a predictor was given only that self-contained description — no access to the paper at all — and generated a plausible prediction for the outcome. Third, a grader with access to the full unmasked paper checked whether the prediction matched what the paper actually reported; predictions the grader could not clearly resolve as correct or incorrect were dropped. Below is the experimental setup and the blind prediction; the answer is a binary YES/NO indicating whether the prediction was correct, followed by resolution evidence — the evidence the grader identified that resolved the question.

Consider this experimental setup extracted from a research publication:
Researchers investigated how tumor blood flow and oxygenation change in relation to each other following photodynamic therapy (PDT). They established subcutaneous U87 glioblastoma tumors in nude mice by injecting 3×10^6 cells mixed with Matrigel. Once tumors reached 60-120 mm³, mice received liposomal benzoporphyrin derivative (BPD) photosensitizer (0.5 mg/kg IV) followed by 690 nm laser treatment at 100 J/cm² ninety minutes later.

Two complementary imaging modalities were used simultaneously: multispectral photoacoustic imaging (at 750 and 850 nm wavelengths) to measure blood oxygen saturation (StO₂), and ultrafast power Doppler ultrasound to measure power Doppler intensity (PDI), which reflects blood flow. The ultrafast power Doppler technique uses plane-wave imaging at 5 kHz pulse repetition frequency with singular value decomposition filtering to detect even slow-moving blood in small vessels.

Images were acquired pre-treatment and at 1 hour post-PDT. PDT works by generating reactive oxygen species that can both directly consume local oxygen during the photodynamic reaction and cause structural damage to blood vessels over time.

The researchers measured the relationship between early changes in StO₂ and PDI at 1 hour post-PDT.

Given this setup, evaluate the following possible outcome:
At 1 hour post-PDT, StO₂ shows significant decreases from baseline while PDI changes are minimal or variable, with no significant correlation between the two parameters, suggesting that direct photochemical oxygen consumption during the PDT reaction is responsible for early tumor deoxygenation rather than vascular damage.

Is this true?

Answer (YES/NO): NO